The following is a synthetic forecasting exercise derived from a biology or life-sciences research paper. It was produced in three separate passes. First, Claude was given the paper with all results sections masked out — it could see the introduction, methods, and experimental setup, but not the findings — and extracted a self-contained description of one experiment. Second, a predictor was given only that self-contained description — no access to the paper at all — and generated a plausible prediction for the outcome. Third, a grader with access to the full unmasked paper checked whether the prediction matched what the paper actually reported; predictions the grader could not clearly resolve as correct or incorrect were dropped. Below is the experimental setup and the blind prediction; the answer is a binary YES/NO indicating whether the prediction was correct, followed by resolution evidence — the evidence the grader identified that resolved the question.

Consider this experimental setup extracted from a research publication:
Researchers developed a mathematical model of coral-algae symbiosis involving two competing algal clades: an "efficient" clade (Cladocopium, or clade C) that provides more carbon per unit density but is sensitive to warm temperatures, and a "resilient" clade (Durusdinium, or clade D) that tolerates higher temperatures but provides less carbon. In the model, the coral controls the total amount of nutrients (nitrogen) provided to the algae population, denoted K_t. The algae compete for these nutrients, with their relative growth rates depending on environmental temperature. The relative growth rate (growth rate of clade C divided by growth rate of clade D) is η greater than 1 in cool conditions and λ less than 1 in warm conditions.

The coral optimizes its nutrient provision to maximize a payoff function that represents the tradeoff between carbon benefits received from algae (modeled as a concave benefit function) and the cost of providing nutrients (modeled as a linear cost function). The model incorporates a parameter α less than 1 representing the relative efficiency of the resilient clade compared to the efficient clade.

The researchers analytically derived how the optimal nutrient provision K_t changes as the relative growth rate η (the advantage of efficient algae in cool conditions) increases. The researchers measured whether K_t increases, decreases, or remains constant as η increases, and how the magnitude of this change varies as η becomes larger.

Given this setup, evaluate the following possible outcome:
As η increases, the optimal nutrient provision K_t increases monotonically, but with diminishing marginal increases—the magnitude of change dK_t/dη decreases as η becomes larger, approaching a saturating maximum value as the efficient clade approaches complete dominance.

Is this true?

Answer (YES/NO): YES